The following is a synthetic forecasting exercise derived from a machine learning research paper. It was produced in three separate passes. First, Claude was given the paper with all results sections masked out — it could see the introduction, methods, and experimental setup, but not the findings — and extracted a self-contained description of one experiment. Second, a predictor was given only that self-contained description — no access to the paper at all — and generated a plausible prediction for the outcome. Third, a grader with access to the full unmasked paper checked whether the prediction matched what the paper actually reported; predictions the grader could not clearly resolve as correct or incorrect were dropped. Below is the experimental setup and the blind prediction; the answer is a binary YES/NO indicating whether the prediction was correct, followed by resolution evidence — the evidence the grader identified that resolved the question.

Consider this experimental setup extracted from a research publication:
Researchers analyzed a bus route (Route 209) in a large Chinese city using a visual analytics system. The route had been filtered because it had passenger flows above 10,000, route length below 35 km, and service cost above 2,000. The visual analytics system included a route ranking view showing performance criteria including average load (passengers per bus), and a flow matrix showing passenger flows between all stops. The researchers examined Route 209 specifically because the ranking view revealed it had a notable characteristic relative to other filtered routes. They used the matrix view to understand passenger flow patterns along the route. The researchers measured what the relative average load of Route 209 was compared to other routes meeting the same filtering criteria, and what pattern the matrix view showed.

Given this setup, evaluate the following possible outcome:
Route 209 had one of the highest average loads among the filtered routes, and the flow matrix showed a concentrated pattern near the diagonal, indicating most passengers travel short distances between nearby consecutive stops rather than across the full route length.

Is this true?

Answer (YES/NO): NO